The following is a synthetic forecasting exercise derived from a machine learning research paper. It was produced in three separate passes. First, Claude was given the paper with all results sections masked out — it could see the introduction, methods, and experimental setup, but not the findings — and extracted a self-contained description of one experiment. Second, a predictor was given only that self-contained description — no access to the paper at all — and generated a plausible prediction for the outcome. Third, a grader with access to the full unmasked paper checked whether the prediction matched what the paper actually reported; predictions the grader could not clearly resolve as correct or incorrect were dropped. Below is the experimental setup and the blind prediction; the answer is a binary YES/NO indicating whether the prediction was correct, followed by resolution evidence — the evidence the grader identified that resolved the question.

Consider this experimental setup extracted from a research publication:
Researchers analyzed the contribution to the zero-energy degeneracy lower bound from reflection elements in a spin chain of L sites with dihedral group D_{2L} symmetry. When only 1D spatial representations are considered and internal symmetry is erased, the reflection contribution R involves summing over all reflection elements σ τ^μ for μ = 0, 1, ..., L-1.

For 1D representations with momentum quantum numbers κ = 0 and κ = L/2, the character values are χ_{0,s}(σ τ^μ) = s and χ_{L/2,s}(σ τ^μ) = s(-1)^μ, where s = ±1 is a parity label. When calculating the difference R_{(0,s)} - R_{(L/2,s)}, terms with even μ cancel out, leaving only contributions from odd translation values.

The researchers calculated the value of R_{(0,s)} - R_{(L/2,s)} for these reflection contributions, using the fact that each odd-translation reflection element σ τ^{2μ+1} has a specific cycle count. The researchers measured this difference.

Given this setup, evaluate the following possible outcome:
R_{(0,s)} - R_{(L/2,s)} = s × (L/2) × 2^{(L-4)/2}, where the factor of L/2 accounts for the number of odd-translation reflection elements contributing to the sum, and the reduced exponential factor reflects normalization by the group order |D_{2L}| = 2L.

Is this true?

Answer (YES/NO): NO